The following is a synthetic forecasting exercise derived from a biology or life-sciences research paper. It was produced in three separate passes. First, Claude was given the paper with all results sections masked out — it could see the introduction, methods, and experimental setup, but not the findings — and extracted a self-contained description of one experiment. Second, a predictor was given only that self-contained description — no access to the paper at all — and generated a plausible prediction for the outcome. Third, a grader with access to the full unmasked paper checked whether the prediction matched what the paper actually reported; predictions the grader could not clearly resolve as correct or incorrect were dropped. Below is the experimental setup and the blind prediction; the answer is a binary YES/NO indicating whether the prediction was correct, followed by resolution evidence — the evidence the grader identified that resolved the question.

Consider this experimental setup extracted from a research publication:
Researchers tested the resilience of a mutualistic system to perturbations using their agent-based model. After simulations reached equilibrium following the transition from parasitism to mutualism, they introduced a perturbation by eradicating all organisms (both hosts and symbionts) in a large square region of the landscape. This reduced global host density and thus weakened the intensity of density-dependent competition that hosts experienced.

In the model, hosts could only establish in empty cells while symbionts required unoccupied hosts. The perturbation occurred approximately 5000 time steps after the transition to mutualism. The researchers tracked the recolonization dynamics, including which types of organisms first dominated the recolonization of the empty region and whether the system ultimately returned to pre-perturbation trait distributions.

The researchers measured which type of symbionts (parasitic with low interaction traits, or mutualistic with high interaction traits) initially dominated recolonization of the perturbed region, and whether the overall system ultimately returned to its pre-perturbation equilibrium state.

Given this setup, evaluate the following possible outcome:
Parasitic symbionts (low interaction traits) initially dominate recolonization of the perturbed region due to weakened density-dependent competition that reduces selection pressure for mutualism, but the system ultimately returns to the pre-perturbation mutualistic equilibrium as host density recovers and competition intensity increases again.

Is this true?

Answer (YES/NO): YES